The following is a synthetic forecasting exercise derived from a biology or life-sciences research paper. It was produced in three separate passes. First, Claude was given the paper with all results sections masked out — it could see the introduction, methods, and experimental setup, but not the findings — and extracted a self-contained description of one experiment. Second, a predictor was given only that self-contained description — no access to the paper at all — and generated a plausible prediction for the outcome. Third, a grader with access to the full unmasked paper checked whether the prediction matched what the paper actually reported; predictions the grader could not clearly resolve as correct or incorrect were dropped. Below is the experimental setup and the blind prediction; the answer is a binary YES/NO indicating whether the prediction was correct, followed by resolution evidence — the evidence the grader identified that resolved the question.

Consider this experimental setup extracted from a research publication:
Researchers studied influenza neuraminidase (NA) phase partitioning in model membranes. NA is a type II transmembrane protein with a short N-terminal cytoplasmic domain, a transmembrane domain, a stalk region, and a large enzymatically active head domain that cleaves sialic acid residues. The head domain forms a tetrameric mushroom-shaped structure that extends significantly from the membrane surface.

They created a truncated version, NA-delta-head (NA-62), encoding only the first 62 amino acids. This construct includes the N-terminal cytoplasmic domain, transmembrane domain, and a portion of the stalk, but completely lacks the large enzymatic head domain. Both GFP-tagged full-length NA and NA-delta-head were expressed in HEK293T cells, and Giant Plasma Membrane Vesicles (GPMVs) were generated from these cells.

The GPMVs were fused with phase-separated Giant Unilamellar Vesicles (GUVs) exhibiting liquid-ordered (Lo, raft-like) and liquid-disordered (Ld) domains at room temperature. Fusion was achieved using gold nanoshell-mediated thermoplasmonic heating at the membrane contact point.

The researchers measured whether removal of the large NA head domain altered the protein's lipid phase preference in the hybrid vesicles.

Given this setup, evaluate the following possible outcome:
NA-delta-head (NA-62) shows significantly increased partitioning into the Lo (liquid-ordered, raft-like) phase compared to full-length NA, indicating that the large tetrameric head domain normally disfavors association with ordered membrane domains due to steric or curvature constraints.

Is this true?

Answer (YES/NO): NO